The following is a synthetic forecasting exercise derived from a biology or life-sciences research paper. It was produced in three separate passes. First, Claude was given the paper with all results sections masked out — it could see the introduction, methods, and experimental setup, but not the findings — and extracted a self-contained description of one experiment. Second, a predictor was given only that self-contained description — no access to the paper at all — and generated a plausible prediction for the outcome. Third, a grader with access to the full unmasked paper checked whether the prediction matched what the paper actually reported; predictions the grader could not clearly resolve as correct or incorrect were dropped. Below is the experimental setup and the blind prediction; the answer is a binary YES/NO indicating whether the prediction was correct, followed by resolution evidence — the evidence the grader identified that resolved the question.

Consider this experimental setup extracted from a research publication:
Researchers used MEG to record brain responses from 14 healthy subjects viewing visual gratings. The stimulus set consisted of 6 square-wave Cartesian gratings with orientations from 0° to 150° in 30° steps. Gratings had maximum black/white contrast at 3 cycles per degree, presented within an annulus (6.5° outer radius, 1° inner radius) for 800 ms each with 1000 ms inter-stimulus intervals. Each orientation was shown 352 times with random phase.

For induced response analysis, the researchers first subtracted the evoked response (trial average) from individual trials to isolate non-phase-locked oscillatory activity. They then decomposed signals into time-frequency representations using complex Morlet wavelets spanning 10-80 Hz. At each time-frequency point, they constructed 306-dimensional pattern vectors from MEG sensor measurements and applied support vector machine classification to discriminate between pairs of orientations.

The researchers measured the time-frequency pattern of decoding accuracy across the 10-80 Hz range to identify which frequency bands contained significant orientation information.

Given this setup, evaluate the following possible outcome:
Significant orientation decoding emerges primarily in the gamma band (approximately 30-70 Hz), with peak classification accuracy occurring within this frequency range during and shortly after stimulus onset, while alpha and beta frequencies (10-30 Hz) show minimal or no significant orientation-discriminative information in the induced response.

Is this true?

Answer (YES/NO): NO